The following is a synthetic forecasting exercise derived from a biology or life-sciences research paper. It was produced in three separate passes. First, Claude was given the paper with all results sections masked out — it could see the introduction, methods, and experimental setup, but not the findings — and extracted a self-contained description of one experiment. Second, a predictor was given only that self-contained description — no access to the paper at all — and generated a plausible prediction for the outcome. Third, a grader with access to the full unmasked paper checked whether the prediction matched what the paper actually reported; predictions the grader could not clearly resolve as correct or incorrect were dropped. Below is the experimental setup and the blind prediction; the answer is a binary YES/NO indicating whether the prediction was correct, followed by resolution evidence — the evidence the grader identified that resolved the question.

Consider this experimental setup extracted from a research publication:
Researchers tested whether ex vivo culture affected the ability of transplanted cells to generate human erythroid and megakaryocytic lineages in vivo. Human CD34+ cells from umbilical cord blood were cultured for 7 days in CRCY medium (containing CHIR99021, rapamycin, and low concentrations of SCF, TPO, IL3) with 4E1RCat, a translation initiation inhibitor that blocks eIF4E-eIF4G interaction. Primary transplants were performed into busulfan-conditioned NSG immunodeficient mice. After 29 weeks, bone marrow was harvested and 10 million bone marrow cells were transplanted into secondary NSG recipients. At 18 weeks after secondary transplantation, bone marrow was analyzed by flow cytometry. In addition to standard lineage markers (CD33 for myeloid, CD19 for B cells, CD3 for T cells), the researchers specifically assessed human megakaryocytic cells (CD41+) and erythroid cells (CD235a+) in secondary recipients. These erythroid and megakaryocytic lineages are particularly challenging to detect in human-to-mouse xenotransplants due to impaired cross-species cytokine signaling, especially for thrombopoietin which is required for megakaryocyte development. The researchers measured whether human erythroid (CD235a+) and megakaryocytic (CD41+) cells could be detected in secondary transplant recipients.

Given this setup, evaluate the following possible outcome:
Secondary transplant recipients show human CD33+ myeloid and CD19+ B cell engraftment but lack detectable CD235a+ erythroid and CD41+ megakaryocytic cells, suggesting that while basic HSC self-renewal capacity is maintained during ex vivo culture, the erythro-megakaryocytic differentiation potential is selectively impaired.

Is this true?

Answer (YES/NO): NO